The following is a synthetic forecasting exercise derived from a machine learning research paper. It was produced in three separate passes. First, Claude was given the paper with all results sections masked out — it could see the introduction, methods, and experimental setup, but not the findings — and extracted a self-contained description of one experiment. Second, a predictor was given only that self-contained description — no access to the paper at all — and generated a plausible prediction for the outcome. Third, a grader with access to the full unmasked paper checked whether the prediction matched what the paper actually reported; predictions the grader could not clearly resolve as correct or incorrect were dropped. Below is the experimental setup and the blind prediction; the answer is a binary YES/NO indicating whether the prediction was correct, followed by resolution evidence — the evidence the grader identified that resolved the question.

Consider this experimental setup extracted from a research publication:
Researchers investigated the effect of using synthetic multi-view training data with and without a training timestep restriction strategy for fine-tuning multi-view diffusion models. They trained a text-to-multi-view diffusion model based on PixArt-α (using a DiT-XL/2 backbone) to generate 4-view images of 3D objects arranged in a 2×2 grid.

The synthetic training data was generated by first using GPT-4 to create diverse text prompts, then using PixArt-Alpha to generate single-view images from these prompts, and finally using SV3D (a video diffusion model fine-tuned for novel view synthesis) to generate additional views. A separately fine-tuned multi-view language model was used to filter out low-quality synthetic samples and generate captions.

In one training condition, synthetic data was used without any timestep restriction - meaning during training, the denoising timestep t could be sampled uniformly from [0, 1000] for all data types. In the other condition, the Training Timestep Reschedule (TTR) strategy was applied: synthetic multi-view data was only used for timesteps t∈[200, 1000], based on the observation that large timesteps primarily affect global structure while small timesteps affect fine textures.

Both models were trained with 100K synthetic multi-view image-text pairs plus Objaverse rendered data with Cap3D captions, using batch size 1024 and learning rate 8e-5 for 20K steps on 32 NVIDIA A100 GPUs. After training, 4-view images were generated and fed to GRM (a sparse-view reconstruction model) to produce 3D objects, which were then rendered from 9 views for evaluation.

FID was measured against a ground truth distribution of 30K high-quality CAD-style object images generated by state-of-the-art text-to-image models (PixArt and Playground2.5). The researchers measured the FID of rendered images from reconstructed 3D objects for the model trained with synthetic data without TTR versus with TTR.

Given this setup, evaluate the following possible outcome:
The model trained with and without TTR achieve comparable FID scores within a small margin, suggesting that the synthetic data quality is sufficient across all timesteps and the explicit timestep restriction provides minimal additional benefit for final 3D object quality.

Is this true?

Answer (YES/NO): NO